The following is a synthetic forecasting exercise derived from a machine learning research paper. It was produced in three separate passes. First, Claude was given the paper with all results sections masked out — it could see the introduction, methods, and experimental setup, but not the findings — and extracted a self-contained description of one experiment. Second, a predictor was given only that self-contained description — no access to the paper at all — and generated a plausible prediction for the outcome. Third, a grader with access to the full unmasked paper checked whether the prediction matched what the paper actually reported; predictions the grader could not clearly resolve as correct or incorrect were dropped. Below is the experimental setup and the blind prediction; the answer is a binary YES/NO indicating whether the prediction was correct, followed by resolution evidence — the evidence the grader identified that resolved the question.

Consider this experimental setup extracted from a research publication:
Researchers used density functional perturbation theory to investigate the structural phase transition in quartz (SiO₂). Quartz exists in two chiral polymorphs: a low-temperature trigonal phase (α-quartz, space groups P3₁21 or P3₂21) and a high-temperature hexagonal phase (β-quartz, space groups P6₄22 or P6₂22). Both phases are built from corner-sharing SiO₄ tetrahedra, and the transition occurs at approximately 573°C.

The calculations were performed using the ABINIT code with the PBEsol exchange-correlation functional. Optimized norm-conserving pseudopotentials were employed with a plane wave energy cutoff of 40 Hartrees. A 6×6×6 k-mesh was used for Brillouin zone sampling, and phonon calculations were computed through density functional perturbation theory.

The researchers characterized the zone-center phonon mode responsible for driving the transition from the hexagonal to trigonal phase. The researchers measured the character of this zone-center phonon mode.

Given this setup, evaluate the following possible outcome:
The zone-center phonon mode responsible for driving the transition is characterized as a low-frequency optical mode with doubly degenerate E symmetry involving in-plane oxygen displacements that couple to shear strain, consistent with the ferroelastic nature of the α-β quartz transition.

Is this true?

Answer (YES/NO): NO